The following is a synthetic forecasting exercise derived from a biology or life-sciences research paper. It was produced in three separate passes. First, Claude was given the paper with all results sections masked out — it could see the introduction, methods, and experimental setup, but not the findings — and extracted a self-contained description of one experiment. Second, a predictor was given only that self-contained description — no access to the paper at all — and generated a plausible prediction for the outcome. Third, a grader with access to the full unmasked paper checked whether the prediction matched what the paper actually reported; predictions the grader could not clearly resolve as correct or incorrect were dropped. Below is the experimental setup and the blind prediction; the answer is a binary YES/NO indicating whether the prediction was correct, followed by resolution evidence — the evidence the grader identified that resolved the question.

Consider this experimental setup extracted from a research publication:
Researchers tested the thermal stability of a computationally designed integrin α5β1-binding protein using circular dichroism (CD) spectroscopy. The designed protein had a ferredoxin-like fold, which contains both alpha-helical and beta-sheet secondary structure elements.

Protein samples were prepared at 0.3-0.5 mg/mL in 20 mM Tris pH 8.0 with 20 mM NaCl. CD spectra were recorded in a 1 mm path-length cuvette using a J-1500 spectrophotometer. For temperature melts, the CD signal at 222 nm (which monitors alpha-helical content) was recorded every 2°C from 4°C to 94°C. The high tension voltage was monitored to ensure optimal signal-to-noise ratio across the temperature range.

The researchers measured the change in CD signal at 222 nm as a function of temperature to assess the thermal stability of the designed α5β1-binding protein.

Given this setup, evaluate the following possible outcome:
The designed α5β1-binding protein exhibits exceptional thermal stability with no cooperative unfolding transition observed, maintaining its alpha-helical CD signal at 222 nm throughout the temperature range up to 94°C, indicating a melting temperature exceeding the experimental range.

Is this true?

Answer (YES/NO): YES